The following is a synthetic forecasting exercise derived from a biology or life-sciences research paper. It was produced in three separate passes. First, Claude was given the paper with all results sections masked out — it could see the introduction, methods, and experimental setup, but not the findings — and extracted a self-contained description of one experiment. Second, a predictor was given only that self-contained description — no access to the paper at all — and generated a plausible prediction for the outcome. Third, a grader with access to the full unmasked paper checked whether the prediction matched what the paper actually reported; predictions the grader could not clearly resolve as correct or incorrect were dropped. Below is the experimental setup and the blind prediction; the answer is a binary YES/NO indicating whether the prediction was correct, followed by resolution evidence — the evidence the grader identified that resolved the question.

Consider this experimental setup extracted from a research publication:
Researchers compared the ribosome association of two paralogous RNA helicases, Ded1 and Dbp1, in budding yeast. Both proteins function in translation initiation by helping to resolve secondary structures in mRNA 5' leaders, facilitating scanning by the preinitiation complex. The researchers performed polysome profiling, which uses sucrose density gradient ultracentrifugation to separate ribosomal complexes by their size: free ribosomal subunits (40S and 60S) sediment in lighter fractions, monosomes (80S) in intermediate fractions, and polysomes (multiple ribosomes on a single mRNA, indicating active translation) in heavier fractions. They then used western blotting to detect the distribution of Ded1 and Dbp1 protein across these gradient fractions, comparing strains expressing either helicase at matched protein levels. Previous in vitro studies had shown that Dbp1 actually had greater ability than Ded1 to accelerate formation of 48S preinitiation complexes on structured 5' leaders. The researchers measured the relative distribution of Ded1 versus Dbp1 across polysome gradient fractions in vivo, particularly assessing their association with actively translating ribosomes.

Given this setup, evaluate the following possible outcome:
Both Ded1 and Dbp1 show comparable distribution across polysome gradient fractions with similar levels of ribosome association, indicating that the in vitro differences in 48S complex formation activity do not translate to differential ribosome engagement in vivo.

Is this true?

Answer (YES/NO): NO